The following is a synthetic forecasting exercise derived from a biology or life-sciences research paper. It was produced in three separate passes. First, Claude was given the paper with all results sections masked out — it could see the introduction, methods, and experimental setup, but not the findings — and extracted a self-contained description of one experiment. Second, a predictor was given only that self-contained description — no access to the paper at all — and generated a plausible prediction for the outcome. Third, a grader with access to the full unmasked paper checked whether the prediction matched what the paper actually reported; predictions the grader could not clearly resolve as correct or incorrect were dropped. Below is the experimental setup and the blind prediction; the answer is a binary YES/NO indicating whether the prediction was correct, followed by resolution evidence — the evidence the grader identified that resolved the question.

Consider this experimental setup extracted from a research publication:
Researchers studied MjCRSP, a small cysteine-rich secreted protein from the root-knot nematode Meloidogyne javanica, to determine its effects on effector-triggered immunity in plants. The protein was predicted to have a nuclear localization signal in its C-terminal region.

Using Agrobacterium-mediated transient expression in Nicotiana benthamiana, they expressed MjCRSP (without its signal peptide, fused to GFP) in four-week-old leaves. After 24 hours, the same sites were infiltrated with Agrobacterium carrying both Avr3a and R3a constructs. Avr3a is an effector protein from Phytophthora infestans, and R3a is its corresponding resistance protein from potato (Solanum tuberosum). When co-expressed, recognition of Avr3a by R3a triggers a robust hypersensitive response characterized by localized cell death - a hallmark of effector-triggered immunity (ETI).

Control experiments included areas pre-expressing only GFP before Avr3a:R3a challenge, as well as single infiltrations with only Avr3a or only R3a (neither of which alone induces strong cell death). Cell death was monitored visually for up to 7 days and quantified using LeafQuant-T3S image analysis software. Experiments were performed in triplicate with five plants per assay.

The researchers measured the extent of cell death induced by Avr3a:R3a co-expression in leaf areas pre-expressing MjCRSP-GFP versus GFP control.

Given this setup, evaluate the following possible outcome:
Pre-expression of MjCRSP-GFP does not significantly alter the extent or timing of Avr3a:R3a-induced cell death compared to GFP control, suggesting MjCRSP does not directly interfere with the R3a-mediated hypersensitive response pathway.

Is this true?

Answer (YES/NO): YES